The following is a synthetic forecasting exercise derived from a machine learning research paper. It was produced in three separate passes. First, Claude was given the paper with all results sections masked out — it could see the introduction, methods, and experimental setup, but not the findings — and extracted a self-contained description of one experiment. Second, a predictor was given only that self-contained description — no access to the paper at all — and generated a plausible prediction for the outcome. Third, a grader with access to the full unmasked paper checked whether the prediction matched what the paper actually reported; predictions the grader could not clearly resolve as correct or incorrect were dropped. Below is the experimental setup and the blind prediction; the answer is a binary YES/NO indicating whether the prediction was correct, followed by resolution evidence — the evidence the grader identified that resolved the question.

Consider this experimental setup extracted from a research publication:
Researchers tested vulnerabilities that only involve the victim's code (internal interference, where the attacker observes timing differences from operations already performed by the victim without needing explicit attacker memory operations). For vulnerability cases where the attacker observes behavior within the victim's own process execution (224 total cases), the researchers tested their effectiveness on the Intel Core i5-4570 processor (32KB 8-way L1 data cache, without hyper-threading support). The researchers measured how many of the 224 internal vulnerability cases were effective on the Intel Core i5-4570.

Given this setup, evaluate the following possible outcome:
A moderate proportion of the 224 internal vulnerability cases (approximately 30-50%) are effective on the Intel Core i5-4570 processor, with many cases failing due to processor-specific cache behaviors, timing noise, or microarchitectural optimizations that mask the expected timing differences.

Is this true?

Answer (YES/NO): YES